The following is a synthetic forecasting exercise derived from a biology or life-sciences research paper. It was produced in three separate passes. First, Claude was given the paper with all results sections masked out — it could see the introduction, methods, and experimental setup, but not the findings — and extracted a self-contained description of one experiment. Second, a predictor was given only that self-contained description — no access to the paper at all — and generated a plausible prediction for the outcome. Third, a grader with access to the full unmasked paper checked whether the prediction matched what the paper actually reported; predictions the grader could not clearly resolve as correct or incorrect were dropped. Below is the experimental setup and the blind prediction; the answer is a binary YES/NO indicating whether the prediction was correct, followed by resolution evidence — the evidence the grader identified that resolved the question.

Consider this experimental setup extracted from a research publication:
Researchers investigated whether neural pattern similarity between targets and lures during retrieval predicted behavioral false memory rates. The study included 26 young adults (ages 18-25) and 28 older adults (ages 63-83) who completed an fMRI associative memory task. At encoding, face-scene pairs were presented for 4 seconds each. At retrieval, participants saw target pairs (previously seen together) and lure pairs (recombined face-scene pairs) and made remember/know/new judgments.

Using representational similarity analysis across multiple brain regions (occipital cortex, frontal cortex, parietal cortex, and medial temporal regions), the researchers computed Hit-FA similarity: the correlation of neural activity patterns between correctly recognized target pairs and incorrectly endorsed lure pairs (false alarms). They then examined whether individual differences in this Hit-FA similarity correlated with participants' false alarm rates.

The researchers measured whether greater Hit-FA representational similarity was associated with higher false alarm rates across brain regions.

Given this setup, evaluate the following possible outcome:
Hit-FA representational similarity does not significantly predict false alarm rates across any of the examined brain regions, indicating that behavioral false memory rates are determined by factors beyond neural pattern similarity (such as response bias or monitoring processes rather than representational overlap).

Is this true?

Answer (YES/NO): NO